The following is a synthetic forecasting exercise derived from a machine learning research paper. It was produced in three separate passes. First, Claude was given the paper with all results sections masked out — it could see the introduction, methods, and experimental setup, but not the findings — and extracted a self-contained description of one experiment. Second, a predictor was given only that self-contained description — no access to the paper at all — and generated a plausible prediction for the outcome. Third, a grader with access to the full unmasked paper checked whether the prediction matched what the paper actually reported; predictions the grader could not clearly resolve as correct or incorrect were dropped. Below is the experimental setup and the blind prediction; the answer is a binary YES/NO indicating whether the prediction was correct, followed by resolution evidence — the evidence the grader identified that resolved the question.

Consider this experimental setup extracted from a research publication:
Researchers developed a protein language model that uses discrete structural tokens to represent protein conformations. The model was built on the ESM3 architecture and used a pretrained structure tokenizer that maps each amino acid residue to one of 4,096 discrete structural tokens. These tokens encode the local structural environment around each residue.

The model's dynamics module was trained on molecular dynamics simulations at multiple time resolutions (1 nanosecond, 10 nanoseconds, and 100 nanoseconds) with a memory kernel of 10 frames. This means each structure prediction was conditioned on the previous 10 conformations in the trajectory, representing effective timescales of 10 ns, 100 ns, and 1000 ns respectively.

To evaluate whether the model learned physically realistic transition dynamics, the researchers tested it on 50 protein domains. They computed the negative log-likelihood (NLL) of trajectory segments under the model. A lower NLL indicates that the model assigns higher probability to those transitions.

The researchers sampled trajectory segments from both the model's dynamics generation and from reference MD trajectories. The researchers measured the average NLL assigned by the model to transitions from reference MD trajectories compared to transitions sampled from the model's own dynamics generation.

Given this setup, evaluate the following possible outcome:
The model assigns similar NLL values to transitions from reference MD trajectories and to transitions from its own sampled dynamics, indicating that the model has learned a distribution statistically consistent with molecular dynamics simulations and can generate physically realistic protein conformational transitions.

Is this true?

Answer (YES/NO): YES